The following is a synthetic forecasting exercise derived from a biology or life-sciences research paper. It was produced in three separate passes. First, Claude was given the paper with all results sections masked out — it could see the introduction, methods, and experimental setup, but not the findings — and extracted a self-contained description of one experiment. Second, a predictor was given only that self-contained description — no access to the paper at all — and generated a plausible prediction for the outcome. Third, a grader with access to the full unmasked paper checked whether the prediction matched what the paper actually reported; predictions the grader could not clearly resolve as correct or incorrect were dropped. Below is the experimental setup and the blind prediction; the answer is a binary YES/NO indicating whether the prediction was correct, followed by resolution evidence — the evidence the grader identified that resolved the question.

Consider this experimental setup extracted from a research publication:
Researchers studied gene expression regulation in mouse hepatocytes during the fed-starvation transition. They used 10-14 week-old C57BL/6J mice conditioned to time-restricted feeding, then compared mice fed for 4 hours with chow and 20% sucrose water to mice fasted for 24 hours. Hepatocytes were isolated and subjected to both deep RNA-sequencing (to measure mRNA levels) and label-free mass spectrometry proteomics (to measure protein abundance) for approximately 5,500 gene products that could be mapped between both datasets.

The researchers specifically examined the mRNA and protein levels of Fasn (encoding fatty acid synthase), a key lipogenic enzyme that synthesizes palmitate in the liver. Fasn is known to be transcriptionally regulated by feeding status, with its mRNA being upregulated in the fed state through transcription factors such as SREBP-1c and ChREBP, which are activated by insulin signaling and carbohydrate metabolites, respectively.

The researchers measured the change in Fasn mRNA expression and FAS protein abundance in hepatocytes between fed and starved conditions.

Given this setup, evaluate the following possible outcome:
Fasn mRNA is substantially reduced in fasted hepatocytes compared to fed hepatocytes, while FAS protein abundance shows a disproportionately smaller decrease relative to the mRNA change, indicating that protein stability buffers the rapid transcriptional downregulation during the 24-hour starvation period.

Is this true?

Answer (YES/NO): NO